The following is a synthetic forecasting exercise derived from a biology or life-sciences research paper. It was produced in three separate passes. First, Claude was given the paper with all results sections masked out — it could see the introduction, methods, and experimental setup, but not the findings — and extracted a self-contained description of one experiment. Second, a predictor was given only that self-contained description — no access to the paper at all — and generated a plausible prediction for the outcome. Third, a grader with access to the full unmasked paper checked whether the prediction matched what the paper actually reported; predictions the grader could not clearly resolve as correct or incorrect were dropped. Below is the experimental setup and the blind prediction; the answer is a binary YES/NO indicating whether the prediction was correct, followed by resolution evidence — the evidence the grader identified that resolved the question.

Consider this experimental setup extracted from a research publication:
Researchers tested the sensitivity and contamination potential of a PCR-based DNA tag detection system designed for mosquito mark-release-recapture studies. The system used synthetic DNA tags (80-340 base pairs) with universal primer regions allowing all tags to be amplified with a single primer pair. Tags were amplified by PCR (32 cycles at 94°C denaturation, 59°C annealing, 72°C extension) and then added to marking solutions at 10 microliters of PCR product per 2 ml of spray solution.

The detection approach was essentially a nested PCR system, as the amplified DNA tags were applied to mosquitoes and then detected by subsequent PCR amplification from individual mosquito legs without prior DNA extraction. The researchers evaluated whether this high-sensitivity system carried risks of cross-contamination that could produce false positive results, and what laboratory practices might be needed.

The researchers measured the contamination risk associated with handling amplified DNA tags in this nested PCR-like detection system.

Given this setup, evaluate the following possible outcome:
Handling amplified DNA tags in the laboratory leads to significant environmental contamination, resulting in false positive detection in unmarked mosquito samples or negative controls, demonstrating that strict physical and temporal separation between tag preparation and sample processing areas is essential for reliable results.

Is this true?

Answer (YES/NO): NO